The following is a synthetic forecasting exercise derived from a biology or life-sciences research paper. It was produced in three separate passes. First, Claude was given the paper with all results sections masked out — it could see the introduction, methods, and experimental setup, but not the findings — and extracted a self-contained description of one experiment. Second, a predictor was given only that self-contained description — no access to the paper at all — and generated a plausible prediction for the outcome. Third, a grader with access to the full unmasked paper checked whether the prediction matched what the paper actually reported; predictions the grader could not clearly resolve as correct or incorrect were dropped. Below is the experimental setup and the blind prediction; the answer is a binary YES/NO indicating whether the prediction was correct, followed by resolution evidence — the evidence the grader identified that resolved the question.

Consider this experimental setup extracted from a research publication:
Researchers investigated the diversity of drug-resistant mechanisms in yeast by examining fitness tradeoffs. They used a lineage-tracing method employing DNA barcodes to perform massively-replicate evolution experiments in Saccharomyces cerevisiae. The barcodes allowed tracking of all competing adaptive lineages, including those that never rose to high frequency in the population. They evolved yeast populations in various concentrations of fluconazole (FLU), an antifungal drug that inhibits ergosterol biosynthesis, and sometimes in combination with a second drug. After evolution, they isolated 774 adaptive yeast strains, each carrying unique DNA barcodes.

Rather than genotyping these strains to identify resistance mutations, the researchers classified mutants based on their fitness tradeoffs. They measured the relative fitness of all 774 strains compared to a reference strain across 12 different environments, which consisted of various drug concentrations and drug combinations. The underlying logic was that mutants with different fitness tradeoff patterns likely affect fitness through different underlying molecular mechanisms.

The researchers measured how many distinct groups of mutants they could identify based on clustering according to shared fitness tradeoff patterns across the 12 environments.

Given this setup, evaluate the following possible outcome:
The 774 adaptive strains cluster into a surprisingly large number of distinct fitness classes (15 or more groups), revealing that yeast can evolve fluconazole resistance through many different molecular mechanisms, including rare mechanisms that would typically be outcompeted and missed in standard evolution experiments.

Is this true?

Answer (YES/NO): NO